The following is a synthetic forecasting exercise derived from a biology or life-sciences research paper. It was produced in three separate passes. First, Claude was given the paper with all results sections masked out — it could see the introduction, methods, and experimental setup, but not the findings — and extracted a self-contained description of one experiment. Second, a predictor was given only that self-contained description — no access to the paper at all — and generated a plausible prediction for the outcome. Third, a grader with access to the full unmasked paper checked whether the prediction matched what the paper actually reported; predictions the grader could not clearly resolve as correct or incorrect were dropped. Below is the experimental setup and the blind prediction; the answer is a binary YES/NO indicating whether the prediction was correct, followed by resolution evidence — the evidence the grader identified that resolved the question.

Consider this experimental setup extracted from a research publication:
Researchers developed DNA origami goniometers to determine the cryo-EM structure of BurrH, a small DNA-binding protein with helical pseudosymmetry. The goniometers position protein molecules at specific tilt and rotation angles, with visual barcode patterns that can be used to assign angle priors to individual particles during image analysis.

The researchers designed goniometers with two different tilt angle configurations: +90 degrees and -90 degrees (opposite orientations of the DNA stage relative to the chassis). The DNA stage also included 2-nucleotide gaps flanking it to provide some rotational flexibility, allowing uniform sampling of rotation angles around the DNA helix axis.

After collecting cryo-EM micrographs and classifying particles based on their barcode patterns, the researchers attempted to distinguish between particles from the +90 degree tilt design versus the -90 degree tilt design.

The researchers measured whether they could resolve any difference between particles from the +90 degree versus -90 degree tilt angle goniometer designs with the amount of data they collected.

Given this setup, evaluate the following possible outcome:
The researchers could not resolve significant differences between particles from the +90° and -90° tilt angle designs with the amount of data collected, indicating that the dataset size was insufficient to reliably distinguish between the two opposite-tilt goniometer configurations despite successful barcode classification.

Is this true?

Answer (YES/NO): NO